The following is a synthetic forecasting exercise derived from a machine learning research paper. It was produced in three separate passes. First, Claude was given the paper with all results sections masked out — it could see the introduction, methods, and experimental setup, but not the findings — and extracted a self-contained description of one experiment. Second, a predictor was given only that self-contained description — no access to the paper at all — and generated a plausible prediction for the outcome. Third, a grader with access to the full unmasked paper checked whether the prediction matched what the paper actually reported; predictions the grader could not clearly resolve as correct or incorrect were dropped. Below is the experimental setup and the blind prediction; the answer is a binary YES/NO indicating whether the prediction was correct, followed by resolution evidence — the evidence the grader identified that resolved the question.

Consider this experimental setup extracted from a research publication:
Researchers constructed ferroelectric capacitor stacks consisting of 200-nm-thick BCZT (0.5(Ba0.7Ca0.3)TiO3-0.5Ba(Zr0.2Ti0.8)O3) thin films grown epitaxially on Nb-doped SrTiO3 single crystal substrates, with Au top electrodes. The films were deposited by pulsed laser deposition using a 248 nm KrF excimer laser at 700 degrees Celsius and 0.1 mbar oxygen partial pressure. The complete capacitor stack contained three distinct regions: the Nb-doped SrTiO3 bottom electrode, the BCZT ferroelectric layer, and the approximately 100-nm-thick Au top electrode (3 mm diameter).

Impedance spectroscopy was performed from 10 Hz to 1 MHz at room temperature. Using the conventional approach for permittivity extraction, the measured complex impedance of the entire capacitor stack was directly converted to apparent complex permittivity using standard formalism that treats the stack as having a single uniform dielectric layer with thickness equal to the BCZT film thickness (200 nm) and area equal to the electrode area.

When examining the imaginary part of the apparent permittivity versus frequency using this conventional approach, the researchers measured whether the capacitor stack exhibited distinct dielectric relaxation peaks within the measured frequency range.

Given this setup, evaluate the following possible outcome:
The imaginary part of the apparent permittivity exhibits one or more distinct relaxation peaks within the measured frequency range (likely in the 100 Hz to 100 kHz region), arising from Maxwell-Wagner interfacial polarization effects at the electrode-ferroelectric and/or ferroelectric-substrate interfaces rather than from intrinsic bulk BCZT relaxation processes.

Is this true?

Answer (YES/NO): YES